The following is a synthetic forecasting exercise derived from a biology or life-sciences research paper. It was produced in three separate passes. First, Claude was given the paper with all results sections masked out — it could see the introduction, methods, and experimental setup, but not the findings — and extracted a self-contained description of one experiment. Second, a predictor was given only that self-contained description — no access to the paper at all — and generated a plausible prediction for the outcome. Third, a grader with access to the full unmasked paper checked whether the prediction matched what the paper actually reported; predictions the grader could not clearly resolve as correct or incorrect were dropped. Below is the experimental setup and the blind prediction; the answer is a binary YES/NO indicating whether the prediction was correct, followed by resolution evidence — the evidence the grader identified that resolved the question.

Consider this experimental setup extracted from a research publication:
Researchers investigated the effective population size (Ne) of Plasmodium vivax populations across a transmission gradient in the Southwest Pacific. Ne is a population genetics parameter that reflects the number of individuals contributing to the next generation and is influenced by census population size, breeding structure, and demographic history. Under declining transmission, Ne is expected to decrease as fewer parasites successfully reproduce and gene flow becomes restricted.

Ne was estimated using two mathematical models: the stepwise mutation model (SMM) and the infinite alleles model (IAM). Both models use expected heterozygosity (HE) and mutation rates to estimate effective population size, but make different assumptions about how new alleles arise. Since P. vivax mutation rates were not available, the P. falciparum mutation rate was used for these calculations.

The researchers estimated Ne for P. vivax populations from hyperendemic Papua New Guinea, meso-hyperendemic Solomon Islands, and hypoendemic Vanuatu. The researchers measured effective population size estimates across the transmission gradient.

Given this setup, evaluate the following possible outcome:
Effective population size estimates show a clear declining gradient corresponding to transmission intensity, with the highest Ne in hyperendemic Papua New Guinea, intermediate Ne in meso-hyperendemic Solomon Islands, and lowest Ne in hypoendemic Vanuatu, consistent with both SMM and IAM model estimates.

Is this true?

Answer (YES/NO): NO